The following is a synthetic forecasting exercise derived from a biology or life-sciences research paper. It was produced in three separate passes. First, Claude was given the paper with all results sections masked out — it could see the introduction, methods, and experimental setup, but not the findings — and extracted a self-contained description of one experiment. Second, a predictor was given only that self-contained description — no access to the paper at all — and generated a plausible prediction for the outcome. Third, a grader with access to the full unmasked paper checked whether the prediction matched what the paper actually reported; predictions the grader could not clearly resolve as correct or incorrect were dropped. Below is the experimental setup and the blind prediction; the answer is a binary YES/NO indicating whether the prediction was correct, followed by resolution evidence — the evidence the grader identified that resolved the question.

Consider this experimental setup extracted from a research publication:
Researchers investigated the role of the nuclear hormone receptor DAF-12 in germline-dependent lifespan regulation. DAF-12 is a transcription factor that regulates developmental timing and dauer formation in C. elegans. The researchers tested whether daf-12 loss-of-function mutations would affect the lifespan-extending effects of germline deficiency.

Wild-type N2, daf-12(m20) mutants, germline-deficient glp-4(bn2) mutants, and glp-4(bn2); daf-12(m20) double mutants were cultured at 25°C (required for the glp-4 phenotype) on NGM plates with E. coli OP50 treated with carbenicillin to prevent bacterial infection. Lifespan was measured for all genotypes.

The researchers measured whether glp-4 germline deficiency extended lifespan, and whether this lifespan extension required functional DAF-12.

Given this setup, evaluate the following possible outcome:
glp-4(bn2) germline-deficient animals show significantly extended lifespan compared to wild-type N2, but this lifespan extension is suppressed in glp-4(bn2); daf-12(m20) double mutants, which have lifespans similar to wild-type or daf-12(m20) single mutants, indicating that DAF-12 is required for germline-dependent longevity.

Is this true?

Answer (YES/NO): NO